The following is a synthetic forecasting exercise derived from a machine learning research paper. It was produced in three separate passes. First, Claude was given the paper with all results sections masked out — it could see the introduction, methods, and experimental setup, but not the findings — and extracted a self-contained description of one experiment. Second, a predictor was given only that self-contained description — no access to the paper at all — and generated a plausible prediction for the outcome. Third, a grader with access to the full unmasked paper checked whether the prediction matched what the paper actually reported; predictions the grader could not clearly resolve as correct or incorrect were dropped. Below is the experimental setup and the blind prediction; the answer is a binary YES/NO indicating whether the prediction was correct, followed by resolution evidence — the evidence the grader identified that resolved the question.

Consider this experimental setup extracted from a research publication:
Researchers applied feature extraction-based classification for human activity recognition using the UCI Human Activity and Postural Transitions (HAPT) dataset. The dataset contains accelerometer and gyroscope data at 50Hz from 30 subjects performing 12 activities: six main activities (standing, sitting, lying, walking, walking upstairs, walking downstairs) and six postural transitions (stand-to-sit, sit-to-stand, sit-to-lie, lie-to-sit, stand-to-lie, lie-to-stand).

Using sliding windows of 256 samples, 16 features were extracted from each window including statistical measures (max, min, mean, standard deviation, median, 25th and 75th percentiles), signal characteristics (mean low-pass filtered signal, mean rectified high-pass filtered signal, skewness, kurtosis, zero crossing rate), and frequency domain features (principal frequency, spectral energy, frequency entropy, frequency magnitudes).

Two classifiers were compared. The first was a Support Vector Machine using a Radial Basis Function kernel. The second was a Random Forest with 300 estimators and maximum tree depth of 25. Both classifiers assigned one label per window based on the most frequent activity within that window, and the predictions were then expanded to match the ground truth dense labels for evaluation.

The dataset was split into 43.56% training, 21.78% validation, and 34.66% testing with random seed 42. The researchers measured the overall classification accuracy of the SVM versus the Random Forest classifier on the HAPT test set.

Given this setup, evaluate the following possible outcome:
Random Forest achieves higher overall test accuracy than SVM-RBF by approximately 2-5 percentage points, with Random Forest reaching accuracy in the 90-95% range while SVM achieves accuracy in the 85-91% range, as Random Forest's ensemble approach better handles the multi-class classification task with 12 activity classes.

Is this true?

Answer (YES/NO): NO